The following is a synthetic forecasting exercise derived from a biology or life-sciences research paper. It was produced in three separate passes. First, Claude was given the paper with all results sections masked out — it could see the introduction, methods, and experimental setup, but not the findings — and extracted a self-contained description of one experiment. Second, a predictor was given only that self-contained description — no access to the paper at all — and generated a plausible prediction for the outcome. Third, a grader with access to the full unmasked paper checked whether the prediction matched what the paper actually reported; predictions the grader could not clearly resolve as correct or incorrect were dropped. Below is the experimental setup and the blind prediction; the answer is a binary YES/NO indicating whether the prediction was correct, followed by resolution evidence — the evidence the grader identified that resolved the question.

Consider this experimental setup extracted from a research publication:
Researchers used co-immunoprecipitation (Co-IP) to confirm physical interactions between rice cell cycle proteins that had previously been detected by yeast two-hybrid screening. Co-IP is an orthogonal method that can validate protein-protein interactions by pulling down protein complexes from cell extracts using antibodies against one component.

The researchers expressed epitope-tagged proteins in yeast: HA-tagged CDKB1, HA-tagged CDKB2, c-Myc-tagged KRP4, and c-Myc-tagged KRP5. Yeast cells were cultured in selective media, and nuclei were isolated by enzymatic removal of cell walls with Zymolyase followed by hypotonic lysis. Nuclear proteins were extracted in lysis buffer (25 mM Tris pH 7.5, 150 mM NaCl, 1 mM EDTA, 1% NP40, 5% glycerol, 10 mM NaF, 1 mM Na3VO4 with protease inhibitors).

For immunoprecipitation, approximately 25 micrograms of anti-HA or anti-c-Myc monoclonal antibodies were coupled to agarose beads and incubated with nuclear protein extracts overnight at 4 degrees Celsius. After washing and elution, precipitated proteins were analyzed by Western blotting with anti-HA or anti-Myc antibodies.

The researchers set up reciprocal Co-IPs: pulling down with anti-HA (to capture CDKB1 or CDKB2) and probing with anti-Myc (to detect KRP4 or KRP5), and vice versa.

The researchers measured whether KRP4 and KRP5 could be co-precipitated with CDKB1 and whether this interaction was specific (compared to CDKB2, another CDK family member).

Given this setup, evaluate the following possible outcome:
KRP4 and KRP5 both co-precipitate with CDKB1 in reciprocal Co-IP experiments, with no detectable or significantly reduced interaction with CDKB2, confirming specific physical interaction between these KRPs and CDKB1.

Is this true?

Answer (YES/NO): NO